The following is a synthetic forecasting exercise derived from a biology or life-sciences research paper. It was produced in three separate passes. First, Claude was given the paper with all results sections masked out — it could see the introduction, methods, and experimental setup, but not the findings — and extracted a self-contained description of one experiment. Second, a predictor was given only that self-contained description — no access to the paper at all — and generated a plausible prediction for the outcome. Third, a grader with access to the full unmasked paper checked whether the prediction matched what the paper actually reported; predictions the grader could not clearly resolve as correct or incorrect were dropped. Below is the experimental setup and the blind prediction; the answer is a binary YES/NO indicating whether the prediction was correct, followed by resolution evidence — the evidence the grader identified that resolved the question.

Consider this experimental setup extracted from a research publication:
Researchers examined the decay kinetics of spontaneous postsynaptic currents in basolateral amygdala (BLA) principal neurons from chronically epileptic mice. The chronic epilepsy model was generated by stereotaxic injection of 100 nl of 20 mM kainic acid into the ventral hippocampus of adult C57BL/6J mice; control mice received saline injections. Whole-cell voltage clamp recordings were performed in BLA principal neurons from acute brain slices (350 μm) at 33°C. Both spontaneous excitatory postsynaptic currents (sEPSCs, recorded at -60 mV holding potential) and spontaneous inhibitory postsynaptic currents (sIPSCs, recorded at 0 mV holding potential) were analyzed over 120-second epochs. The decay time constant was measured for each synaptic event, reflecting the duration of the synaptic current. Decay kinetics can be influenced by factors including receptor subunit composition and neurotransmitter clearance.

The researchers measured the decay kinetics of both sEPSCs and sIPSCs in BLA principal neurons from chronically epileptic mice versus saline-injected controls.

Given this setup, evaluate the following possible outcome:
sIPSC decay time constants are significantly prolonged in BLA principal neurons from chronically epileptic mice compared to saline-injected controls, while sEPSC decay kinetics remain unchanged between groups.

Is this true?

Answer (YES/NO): NO